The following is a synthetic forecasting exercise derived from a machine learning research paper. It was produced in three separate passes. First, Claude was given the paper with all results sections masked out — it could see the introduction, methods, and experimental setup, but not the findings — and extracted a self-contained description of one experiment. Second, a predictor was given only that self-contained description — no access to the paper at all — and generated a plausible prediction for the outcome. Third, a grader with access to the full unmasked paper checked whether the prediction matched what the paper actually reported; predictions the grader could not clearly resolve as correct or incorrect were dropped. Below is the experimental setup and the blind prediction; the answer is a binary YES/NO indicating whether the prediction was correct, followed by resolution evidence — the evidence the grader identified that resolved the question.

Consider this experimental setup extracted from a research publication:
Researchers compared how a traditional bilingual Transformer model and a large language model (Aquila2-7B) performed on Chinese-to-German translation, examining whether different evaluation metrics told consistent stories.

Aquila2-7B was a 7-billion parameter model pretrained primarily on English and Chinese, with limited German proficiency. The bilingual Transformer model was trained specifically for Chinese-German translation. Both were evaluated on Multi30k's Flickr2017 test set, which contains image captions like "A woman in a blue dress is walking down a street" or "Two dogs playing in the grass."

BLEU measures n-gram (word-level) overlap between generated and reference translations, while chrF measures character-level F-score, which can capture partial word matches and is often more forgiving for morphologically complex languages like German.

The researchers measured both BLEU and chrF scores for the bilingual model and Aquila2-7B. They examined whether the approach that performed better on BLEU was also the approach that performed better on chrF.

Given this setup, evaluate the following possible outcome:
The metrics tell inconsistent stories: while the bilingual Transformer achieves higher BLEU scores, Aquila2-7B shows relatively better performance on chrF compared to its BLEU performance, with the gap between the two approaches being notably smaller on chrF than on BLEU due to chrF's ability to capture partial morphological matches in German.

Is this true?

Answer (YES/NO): NO